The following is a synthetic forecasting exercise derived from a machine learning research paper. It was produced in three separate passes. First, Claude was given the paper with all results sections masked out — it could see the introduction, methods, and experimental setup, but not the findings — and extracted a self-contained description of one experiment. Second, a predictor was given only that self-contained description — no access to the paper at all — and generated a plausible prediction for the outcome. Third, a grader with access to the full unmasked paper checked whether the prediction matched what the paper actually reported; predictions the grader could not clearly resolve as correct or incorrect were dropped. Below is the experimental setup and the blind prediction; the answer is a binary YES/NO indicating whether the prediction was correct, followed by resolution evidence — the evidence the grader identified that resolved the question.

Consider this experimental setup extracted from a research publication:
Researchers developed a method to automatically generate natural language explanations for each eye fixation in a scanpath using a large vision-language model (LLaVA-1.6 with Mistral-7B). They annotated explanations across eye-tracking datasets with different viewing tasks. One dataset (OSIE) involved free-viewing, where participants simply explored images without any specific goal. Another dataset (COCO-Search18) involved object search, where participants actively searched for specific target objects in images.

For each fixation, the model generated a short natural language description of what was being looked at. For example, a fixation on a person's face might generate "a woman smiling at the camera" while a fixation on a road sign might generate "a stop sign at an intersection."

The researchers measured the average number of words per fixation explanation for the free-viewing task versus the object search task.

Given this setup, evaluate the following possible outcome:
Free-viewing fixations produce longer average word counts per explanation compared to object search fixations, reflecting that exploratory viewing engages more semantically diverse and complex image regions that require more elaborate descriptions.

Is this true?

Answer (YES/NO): YES